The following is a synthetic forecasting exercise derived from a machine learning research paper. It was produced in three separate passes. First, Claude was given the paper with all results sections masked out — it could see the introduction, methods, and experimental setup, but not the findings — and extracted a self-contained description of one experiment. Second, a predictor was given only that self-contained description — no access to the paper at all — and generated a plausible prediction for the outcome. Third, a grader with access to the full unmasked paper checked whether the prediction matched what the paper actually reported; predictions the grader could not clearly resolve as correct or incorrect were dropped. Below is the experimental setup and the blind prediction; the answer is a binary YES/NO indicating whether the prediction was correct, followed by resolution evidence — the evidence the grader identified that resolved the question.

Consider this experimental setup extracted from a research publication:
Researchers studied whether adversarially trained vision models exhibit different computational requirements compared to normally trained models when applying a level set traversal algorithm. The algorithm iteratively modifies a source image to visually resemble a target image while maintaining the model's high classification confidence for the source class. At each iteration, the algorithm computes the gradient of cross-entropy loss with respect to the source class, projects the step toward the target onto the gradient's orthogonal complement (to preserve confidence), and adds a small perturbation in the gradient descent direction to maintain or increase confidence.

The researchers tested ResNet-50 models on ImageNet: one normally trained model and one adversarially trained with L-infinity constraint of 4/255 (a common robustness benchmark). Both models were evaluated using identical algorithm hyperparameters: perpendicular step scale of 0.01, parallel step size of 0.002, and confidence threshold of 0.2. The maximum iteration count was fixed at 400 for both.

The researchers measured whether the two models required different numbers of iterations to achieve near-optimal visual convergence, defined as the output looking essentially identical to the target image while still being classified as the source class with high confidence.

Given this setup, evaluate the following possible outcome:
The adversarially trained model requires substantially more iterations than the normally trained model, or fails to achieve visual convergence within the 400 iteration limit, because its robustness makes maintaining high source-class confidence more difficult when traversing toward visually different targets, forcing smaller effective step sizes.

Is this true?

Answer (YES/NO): YES